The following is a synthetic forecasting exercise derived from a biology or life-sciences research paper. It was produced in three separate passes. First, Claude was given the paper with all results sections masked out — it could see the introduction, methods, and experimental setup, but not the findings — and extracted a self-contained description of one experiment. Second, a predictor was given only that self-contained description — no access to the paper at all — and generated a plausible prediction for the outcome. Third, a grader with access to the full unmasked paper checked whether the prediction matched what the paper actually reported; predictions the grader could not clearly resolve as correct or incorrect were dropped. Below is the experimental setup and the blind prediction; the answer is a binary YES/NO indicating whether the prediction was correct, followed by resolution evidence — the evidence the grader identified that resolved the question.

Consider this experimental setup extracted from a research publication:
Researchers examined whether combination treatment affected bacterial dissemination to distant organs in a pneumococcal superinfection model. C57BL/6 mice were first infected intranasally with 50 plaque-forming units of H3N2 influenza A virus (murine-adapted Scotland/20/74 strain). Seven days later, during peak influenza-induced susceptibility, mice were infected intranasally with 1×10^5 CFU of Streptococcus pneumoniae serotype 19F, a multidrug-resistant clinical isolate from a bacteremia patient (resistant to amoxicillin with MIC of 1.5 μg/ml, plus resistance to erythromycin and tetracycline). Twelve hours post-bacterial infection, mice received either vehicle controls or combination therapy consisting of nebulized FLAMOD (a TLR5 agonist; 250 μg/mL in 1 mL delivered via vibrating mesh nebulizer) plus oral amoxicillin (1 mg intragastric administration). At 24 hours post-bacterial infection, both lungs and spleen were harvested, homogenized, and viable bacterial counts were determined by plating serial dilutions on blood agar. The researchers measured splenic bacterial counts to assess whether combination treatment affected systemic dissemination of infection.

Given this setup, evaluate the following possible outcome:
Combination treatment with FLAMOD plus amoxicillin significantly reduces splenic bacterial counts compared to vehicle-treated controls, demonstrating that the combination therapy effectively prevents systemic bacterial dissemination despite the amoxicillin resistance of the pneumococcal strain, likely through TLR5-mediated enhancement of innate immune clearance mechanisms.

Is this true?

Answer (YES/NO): YES